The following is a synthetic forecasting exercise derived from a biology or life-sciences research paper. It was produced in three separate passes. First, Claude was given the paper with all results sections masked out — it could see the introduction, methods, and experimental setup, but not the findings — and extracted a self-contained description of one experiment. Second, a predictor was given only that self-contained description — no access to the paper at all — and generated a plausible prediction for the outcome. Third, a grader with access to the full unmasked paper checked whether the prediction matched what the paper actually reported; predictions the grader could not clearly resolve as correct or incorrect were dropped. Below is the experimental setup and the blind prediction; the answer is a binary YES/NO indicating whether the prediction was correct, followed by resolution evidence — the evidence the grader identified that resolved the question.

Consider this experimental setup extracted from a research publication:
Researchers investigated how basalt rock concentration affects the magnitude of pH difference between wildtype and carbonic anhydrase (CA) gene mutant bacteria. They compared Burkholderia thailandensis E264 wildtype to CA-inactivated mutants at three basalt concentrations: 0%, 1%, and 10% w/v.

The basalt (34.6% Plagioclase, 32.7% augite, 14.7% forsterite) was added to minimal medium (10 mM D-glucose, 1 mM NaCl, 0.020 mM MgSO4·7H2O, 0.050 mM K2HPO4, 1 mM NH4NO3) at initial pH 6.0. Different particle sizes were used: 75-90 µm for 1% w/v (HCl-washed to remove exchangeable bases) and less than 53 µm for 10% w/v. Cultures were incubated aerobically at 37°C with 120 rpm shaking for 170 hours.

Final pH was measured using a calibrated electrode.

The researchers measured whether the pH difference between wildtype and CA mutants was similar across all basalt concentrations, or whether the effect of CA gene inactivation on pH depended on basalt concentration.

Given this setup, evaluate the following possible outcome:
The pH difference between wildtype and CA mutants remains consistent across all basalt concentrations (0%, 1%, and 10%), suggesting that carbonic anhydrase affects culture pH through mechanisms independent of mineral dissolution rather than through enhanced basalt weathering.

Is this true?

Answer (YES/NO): NO